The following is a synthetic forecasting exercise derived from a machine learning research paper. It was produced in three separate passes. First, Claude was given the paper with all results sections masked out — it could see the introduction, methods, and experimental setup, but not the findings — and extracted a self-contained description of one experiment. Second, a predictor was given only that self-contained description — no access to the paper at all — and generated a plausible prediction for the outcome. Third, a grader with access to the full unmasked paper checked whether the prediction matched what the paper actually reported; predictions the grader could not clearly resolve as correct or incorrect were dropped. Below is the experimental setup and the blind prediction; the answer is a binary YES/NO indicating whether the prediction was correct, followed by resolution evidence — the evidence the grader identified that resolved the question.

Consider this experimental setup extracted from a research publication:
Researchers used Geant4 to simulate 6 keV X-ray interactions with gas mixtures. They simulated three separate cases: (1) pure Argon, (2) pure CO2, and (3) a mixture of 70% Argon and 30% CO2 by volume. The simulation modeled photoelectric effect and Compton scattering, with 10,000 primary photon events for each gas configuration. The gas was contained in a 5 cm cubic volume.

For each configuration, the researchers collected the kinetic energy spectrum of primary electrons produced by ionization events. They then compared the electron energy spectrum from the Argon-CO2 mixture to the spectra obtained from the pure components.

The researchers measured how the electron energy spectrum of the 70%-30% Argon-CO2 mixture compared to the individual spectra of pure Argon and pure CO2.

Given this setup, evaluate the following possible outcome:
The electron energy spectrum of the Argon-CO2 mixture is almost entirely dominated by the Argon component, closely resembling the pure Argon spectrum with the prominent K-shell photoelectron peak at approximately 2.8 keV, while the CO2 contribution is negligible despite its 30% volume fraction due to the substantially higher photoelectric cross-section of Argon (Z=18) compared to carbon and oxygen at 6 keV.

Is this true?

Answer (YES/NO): NO